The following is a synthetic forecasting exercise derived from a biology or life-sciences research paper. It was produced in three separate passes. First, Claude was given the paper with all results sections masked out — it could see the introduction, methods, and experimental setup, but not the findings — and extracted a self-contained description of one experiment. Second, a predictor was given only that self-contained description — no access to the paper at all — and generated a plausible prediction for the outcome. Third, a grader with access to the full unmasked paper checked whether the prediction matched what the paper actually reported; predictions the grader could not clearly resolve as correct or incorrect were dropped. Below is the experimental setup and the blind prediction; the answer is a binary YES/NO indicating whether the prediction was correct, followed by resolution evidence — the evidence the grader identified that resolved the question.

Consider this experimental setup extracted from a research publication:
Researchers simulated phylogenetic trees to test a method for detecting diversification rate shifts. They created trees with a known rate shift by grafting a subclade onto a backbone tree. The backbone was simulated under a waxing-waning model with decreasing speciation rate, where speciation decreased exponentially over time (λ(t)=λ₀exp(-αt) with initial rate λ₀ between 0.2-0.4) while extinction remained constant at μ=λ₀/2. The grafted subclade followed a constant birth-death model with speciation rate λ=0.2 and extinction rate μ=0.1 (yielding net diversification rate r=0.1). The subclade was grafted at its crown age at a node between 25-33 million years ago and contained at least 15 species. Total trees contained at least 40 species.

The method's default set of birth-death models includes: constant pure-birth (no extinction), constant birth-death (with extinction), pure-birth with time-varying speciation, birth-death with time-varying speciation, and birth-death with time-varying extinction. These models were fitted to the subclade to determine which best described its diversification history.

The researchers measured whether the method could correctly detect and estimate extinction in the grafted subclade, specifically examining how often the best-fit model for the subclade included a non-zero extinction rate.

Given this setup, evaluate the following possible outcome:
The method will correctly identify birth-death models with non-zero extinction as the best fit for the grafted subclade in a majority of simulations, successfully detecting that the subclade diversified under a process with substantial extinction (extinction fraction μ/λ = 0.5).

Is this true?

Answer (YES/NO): NO